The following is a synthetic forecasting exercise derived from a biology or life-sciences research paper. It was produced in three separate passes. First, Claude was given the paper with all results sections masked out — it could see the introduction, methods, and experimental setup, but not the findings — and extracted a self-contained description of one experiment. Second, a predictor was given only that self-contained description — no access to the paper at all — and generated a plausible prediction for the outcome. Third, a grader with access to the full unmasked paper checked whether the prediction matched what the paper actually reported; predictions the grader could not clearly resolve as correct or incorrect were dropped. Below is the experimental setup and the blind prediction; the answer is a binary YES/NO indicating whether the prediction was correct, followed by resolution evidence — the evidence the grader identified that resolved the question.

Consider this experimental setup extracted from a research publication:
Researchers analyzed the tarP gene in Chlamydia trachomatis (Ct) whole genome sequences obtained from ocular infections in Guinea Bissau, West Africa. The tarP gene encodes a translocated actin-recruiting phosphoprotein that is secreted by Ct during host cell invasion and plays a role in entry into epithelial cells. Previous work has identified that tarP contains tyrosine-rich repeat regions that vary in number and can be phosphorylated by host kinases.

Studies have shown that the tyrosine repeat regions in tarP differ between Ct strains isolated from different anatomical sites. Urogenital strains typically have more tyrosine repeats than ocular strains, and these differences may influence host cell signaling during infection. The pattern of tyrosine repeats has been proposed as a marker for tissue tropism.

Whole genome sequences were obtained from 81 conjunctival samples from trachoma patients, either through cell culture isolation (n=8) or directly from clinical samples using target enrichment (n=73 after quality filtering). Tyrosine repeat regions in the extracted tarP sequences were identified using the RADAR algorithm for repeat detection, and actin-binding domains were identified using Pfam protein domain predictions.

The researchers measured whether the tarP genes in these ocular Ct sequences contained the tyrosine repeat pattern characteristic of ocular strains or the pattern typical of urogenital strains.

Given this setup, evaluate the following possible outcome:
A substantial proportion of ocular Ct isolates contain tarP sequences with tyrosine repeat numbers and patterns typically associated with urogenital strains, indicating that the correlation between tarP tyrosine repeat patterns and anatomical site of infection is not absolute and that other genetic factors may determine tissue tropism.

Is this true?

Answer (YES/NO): NO